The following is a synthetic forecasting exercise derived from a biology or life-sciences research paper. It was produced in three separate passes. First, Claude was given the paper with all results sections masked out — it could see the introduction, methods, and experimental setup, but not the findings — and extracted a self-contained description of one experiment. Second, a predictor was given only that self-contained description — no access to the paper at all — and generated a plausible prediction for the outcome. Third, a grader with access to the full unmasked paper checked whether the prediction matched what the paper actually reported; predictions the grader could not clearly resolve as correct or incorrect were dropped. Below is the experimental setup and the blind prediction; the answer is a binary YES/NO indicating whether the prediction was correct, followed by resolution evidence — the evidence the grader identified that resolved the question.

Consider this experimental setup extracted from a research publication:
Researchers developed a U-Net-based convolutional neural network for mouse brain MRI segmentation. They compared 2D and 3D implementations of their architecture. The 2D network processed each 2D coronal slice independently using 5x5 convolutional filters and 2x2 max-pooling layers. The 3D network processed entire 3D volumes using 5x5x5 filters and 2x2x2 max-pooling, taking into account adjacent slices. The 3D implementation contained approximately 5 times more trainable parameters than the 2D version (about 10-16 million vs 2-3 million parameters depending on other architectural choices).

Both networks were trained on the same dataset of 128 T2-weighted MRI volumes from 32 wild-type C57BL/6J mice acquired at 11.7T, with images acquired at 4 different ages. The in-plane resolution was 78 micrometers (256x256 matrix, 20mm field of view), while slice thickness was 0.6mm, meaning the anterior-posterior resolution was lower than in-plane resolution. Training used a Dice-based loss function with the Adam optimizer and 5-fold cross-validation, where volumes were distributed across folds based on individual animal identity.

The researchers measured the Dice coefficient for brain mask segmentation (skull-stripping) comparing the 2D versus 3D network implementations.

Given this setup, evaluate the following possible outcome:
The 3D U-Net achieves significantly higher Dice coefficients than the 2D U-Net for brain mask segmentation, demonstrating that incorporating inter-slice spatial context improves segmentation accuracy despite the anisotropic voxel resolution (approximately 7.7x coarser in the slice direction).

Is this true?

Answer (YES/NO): NO